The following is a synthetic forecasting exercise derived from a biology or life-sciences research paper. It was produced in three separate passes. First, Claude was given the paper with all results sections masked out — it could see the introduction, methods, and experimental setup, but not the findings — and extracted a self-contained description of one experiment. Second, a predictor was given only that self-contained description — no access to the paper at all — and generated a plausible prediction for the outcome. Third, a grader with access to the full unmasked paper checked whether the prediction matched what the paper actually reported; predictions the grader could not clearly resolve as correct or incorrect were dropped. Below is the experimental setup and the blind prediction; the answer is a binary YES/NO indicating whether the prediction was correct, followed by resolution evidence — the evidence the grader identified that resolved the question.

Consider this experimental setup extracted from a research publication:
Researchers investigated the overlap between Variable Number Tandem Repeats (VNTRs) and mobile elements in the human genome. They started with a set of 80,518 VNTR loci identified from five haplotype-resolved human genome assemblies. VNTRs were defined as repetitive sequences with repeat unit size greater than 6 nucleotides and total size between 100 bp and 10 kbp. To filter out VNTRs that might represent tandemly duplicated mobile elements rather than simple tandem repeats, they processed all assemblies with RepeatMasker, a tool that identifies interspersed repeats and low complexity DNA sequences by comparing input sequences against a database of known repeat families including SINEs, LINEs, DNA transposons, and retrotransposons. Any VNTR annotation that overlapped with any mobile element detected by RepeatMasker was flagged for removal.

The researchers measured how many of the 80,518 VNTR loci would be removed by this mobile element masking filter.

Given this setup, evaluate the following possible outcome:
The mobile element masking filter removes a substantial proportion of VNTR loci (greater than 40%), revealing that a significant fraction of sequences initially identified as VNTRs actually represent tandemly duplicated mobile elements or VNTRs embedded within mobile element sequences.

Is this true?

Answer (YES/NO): YES